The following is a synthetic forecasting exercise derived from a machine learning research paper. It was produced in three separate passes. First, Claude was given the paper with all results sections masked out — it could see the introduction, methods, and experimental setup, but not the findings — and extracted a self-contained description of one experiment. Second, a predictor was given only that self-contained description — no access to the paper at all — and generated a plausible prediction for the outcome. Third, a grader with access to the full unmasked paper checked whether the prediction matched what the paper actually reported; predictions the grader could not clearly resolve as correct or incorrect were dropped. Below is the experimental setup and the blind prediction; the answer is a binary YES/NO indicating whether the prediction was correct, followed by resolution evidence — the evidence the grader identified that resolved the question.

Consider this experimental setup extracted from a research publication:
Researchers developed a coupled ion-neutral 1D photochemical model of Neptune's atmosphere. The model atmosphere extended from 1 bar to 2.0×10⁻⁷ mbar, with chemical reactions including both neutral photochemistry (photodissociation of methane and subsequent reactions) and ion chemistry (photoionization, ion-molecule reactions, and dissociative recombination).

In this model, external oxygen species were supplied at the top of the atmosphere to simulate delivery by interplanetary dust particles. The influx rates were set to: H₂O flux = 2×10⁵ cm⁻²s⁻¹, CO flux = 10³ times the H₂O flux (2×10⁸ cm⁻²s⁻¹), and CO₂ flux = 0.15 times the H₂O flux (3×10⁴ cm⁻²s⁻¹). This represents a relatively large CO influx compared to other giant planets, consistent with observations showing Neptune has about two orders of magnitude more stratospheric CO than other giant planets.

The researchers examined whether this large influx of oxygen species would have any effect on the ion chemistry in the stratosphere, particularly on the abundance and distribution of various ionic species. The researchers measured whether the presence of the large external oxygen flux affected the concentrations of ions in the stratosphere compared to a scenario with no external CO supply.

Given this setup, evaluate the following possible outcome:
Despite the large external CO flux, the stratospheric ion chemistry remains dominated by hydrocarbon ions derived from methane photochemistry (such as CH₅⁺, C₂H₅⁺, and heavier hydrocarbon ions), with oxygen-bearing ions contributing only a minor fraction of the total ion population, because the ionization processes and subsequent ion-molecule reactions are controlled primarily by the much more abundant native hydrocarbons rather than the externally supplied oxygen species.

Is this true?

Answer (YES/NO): NO